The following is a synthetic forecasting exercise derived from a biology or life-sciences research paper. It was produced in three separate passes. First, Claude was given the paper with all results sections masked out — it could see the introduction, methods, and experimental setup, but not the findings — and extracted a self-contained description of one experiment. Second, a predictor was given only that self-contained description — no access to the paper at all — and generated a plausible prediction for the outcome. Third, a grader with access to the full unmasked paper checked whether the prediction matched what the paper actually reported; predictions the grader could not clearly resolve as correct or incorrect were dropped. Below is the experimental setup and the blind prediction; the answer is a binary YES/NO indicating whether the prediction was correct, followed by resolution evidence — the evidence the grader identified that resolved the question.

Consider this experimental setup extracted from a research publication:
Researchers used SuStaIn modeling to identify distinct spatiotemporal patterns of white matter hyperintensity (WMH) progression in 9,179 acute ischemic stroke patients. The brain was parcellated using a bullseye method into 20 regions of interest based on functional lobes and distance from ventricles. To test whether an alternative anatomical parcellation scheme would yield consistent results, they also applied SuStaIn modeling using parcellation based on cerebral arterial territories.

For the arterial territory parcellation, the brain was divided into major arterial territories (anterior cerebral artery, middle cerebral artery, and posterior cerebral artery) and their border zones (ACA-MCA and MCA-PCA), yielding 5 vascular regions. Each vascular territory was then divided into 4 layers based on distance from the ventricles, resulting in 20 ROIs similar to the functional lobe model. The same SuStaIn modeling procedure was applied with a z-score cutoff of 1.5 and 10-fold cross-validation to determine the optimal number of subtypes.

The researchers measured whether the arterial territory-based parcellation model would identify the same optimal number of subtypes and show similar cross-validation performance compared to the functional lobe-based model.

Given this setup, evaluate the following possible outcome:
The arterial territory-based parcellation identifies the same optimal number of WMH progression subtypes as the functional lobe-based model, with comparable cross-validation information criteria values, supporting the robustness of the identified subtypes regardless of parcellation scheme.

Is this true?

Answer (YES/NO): NO